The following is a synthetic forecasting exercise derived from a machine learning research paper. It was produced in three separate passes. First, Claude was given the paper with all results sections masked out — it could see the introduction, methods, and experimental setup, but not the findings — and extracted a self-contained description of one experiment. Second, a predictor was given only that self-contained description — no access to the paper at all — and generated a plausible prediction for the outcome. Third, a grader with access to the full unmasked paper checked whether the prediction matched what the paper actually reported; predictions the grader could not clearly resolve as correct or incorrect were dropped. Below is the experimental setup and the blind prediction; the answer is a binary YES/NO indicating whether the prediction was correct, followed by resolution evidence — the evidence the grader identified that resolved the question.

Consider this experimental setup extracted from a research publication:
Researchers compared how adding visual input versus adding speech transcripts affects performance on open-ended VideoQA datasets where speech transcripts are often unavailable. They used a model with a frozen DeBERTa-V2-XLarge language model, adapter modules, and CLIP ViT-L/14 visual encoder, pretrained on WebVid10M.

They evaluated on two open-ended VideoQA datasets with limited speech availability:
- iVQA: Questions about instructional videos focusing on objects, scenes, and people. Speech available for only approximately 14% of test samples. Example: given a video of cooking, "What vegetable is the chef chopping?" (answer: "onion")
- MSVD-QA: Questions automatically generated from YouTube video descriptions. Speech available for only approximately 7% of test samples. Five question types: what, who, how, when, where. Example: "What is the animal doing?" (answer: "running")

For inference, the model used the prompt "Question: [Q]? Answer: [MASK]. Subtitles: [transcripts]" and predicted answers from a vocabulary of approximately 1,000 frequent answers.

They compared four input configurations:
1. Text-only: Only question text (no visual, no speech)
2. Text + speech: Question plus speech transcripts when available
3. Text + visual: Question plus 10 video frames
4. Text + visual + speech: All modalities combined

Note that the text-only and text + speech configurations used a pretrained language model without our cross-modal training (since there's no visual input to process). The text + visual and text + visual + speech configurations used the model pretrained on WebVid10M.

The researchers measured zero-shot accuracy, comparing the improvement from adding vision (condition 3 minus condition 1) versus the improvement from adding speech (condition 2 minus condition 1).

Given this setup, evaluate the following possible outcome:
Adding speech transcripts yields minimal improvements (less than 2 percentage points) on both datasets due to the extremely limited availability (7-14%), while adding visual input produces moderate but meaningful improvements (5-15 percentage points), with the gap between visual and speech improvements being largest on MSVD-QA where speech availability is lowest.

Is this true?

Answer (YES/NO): NO